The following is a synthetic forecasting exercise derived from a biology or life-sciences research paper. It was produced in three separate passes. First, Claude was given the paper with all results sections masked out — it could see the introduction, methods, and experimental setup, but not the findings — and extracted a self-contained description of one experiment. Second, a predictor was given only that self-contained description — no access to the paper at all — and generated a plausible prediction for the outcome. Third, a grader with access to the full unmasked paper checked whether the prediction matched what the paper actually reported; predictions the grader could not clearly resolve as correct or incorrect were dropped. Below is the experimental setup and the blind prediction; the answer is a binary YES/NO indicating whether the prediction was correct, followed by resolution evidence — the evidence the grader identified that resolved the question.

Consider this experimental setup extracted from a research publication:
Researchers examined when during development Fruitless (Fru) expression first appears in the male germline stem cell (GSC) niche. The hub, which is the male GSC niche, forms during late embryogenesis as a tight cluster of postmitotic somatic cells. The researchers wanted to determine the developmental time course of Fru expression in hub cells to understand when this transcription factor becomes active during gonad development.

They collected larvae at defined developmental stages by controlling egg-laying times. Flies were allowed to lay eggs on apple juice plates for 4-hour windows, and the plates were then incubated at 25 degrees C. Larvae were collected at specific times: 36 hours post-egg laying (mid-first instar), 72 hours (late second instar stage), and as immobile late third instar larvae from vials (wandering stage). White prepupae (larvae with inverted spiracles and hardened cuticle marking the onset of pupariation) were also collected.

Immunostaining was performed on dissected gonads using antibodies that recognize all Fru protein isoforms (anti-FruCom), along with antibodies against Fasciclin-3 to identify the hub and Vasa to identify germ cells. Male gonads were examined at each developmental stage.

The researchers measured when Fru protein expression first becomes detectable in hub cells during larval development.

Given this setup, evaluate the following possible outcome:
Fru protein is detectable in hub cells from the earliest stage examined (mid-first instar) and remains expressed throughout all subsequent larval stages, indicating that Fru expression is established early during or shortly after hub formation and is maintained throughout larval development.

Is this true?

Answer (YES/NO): NO